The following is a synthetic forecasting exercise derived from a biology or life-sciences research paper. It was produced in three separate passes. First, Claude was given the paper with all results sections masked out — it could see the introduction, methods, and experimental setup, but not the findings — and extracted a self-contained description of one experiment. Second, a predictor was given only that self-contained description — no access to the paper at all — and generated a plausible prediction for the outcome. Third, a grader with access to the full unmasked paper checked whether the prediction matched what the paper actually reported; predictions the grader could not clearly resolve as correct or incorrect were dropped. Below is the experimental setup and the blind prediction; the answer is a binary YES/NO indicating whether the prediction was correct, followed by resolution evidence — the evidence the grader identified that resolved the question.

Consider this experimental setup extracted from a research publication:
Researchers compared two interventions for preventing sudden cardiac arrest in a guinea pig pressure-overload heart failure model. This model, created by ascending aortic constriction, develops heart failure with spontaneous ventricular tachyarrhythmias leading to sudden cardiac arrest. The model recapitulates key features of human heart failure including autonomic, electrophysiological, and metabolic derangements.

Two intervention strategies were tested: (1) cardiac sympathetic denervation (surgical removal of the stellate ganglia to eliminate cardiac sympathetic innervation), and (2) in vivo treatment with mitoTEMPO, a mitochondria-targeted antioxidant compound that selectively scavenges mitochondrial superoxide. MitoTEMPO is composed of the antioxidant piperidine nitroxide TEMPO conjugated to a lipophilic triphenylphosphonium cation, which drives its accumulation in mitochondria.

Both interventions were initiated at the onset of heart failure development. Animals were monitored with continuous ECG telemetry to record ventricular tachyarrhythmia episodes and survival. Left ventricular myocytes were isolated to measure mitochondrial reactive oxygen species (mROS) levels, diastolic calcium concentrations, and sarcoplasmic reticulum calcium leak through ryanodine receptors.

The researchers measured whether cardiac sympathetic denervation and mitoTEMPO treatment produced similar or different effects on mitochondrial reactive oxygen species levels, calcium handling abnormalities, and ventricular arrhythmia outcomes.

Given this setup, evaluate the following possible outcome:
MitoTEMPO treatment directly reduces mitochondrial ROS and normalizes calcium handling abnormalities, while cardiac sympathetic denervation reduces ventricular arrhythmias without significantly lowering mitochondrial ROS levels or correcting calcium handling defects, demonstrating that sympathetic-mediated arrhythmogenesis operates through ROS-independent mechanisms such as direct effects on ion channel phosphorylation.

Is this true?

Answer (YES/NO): NO